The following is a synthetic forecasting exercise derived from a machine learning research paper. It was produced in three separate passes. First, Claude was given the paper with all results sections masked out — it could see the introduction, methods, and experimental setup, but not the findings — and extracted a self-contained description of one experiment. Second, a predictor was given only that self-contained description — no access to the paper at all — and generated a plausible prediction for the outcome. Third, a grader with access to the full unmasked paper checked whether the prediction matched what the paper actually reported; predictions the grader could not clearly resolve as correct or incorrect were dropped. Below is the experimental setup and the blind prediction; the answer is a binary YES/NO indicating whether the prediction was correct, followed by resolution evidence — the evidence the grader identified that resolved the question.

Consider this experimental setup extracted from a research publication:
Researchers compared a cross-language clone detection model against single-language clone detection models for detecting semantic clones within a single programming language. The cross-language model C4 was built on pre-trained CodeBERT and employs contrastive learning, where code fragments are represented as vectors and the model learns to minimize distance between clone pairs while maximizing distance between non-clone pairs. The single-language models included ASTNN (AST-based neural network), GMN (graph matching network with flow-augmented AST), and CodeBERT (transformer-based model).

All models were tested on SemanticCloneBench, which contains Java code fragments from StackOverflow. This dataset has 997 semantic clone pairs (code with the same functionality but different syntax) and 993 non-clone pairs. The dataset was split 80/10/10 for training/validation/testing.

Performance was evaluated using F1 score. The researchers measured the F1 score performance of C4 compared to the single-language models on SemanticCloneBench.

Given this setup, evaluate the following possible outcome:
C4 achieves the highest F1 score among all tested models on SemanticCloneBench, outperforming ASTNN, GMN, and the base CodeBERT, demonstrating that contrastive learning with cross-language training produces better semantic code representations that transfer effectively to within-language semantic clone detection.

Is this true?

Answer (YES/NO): YES